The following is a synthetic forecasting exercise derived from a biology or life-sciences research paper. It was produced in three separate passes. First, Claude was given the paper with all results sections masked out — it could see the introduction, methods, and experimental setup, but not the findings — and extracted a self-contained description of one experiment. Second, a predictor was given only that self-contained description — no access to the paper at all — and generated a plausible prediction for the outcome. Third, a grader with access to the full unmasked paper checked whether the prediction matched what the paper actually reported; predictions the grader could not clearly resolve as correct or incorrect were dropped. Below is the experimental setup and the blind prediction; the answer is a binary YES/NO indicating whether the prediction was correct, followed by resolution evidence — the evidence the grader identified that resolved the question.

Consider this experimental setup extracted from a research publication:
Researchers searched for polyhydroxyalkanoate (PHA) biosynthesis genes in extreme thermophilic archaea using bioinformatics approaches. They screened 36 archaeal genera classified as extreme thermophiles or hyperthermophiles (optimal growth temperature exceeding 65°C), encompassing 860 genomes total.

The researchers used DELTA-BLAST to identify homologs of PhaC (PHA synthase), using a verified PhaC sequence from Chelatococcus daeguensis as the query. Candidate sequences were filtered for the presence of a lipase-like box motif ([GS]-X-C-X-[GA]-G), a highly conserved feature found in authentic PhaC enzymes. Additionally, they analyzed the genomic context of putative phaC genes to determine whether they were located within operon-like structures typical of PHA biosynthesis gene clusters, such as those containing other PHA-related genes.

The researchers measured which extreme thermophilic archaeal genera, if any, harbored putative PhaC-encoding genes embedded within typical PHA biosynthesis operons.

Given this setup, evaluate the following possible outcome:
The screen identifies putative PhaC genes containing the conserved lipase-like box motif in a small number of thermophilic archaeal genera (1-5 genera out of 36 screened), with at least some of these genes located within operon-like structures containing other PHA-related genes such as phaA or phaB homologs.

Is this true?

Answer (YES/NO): YES